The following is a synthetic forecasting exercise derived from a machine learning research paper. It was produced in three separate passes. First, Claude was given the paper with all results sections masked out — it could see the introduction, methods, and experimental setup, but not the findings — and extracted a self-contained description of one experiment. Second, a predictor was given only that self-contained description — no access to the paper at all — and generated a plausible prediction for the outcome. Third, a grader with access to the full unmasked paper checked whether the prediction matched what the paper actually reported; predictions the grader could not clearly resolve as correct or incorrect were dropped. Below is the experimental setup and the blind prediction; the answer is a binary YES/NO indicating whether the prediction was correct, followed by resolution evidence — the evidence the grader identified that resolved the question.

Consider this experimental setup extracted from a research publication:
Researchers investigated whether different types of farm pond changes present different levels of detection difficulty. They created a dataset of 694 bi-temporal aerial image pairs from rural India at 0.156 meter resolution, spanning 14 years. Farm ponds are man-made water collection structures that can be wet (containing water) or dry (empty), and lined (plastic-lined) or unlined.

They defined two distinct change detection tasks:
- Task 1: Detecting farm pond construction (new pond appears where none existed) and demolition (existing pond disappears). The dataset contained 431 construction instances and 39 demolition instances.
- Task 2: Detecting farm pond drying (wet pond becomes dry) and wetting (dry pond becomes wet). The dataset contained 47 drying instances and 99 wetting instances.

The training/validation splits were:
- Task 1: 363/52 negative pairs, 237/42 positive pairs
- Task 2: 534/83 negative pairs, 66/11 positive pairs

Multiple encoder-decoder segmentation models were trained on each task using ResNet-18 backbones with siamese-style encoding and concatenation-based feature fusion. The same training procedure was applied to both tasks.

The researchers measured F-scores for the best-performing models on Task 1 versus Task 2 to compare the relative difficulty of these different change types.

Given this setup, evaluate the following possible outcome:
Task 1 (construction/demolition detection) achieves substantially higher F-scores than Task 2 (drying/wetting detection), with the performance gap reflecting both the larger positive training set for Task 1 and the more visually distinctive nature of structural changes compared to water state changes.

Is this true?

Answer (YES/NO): NO